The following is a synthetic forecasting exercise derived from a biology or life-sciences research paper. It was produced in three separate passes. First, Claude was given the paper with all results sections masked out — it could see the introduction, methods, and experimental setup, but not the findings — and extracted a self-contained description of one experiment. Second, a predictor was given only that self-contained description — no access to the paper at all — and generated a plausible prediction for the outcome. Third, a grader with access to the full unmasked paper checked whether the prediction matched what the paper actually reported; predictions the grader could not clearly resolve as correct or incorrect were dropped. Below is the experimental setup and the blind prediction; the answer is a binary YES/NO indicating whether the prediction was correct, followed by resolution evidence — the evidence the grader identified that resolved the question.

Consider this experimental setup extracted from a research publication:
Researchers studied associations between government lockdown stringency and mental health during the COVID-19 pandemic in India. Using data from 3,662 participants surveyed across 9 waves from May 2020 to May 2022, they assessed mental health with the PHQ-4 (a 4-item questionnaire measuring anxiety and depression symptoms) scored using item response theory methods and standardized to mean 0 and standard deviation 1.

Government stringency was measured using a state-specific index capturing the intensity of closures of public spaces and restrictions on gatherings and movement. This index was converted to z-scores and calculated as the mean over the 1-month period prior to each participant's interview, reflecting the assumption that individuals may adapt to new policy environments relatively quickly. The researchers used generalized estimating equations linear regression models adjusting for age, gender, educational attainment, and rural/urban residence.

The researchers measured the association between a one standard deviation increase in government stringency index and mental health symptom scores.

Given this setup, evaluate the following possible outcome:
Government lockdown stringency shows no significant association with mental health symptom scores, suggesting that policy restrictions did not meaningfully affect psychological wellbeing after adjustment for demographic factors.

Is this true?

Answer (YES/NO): NO